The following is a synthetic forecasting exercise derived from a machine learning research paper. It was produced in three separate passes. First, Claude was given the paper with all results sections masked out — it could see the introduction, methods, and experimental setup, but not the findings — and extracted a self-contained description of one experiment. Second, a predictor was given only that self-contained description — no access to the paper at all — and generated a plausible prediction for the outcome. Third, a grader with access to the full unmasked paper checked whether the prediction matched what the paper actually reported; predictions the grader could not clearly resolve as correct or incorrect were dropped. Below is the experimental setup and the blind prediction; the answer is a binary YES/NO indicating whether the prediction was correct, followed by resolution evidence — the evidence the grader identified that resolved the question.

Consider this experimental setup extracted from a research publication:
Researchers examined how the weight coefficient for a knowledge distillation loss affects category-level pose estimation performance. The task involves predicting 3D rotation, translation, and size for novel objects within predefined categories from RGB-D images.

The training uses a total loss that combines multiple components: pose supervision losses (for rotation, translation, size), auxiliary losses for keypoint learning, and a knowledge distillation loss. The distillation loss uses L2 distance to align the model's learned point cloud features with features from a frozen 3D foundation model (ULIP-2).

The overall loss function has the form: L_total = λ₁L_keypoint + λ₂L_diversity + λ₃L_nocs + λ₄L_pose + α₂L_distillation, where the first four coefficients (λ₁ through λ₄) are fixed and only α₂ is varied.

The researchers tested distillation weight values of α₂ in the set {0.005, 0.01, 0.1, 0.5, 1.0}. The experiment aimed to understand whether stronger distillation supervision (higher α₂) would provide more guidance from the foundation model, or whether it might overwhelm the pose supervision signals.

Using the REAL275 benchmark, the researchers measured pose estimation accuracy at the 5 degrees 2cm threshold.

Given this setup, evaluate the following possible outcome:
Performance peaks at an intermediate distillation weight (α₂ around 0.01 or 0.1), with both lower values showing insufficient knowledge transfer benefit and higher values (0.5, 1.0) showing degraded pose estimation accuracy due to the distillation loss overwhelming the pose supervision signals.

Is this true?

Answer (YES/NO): NO